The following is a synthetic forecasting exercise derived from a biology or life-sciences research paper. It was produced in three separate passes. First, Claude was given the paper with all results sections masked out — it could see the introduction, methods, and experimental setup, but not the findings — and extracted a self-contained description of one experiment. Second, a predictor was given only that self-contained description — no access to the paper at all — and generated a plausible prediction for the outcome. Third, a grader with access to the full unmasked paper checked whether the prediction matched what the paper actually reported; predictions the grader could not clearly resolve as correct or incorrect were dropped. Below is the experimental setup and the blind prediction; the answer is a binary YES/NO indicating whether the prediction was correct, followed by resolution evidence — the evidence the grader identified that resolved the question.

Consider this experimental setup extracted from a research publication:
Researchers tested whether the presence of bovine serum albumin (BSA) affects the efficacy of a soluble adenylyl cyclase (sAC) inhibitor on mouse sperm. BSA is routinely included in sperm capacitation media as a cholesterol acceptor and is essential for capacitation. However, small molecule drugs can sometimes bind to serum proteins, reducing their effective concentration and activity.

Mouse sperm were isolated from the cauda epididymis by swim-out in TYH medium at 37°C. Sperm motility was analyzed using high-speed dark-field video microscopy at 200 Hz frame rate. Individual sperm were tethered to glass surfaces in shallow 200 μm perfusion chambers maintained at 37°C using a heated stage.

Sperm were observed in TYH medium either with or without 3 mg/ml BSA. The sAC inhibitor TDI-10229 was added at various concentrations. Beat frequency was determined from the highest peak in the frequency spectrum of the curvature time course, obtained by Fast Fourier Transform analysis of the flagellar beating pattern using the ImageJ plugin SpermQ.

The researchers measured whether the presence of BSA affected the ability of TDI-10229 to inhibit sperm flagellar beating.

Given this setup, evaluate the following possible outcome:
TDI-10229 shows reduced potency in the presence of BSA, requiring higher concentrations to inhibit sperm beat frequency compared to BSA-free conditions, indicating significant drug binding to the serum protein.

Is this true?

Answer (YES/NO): YES